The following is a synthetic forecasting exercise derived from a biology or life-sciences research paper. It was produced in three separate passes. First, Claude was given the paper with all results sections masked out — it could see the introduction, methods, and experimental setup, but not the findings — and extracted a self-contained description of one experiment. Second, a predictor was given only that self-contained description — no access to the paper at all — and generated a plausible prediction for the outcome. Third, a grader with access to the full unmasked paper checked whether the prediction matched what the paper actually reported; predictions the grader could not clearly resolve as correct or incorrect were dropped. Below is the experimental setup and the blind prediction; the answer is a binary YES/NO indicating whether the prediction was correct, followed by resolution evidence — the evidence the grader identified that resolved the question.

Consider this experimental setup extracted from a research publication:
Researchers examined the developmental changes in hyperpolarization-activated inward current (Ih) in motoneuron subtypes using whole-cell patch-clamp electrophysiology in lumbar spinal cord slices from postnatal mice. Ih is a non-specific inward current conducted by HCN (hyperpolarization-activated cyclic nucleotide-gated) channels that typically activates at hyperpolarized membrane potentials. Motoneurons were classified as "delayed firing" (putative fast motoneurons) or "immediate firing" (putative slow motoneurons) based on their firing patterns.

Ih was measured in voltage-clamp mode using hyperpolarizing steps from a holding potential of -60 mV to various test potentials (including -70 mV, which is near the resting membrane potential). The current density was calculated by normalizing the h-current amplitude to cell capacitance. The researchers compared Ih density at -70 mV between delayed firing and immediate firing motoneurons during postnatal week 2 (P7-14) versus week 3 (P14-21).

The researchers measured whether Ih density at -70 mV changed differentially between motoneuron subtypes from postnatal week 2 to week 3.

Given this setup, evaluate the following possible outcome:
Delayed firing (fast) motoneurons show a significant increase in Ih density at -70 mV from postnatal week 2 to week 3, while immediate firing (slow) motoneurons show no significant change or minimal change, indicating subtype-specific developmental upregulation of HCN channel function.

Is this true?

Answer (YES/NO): YES